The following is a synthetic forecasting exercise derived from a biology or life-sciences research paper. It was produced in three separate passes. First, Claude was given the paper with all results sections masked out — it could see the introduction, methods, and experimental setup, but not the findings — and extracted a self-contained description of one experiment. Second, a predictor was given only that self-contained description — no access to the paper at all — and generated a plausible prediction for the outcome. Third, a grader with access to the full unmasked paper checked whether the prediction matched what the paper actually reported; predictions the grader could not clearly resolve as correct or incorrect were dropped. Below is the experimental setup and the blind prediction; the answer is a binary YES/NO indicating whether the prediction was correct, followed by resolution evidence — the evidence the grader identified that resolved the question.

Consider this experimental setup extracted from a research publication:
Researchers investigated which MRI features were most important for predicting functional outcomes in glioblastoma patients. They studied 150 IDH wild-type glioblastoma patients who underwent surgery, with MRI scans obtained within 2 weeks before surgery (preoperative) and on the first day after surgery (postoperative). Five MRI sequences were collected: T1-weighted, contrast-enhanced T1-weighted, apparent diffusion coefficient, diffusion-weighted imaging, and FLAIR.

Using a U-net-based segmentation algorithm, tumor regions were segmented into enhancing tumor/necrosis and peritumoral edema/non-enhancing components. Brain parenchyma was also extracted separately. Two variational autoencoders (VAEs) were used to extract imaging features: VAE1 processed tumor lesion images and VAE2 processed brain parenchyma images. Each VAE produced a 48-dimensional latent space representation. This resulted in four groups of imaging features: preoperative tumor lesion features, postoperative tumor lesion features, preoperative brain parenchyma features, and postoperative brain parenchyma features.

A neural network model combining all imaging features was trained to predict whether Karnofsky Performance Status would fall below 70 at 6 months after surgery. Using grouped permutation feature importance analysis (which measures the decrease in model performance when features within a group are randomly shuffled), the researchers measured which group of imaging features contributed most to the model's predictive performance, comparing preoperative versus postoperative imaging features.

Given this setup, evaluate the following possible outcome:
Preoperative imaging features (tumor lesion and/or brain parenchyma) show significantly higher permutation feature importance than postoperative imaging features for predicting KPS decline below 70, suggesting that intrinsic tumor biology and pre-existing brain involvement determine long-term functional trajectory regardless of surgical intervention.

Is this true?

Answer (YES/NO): NO